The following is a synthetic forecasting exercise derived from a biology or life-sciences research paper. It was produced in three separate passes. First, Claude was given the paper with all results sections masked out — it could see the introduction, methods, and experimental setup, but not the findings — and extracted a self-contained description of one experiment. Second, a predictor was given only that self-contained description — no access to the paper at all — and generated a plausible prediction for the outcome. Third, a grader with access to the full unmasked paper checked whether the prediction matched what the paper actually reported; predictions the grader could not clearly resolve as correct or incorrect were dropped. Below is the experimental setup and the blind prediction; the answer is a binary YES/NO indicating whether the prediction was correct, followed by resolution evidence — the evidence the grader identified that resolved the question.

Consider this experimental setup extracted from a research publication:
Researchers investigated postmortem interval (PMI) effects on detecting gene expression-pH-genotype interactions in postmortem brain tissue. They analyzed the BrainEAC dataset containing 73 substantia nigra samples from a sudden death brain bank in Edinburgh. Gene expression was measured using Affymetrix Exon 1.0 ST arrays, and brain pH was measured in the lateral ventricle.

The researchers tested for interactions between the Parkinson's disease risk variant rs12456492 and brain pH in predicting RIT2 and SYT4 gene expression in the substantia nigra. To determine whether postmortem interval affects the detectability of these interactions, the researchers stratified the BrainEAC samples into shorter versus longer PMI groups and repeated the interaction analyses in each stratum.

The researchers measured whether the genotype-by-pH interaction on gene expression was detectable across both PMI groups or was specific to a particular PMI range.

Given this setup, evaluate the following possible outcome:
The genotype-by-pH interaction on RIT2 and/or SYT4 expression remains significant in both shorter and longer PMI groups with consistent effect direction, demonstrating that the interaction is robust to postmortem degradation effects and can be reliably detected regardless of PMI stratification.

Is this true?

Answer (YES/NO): NO